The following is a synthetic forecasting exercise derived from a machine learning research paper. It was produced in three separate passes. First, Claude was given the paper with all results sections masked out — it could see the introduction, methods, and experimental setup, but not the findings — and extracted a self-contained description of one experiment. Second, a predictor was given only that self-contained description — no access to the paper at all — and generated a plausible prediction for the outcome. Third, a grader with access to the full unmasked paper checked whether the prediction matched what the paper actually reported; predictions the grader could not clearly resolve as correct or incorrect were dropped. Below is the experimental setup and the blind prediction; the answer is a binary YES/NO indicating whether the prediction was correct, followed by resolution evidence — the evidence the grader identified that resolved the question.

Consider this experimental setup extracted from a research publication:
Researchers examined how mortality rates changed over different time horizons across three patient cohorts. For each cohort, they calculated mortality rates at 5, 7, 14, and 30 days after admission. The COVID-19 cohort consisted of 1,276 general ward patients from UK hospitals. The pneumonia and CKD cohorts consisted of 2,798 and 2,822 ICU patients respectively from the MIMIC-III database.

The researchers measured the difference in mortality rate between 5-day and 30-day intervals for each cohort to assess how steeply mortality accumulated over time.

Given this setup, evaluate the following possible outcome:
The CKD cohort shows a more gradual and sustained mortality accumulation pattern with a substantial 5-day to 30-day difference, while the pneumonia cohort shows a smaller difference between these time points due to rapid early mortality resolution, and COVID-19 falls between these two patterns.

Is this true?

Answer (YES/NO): NO